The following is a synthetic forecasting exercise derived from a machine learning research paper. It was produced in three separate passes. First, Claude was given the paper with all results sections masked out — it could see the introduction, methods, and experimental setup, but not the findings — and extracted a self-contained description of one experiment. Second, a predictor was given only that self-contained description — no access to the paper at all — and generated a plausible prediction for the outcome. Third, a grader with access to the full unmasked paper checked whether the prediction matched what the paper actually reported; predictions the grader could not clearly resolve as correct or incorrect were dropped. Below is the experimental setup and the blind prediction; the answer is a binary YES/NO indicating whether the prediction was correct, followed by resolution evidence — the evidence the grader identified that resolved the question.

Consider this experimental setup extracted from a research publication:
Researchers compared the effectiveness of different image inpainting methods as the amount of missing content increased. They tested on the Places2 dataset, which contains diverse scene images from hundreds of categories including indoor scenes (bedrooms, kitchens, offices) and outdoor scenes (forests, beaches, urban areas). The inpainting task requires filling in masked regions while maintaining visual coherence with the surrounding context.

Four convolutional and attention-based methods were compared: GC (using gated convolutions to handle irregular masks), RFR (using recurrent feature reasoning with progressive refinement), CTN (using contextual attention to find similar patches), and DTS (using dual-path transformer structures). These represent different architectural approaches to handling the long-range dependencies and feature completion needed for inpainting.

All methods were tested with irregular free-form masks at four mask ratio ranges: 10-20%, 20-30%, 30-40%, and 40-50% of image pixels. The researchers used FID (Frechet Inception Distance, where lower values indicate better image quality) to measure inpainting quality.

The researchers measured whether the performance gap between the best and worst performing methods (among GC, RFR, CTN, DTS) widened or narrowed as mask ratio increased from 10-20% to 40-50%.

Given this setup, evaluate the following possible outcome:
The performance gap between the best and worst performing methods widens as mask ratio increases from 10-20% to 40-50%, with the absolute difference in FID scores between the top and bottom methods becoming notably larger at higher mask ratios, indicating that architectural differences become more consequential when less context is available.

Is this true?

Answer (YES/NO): YES